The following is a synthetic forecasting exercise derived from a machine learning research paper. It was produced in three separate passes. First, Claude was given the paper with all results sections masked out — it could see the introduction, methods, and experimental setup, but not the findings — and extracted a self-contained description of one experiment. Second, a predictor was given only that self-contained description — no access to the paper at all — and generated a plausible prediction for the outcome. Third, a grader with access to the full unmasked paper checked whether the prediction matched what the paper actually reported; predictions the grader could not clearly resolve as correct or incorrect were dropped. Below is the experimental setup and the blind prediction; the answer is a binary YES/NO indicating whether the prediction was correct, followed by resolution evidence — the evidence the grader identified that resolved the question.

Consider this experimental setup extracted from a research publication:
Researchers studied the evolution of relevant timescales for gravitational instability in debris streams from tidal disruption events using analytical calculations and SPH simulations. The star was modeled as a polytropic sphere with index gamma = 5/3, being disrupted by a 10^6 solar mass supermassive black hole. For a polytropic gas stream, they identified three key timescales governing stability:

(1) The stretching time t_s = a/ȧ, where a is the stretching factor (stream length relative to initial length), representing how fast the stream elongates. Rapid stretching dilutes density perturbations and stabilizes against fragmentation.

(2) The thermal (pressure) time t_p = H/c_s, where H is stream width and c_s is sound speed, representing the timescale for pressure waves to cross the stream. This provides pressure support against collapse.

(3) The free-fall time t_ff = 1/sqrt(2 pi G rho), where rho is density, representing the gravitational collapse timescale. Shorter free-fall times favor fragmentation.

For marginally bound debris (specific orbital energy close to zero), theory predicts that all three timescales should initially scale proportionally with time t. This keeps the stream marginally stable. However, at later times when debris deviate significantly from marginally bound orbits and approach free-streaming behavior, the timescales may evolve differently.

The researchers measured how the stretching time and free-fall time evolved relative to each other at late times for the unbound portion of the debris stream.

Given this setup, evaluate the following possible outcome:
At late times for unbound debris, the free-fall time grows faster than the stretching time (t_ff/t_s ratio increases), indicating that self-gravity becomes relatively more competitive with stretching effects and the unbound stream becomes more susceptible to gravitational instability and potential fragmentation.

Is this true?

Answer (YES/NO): NO